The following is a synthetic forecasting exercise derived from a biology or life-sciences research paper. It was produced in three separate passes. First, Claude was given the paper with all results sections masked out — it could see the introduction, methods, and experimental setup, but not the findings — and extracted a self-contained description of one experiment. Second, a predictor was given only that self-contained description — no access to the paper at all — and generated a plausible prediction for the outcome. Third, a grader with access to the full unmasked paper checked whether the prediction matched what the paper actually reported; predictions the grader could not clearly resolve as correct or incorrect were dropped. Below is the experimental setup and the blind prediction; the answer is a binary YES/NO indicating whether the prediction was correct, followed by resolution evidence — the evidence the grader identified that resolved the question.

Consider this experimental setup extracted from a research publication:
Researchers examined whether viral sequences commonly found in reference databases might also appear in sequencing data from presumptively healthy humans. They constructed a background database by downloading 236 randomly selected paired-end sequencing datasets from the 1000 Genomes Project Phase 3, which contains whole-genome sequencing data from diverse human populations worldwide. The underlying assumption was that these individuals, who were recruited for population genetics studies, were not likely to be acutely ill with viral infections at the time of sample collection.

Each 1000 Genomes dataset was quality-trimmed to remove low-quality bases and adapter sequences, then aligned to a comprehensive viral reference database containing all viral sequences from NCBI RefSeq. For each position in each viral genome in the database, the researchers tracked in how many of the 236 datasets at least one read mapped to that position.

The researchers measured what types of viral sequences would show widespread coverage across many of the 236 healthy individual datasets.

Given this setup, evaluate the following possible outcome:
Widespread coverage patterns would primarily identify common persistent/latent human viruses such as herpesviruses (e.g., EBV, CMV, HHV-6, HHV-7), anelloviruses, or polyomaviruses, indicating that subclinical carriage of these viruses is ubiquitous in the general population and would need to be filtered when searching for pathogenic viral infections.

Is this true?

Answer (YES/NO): NO